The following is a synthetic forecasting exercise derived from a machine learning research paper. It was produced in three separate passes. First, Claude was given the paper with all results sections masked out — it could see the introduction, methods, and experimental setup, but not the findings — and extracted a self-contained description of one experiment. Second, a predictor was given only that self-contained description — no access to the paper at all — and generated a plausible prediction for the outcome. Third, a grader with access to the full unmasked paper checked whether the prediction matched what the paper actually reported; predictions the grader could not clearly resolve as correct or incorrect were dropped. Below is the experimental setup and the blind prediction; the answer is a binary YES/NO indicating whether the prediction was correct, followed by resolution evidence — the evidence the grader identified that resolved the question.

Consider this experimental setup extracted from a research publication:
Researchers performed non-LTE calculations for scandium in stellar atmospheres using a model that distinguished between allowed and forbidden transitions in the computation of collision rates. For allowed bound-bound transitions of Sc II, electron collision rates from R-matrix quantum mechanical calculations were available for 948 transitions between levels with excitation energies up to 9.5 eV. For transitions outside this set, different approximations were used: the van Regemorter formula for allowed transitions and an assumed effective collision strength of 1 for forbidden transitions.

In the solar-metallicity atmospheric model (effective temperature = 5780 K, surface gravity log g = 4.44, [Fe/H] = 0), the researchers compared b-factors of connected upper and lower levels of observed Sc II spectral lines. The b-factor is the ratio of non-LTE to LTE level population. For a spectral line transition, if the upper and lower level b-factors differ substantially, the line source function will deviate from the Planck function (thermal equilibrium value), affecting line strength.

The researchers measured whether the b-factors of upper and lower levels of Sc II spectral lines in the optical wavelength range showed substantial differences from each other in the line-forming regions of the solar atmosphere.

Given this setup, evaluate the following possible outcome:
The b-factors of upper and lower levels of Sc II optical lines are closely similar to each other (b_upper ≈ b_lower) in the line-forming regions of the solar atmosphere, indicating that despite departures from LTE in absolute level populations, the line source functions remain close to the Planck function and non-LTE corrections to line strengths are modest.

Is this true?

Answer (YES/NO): NO